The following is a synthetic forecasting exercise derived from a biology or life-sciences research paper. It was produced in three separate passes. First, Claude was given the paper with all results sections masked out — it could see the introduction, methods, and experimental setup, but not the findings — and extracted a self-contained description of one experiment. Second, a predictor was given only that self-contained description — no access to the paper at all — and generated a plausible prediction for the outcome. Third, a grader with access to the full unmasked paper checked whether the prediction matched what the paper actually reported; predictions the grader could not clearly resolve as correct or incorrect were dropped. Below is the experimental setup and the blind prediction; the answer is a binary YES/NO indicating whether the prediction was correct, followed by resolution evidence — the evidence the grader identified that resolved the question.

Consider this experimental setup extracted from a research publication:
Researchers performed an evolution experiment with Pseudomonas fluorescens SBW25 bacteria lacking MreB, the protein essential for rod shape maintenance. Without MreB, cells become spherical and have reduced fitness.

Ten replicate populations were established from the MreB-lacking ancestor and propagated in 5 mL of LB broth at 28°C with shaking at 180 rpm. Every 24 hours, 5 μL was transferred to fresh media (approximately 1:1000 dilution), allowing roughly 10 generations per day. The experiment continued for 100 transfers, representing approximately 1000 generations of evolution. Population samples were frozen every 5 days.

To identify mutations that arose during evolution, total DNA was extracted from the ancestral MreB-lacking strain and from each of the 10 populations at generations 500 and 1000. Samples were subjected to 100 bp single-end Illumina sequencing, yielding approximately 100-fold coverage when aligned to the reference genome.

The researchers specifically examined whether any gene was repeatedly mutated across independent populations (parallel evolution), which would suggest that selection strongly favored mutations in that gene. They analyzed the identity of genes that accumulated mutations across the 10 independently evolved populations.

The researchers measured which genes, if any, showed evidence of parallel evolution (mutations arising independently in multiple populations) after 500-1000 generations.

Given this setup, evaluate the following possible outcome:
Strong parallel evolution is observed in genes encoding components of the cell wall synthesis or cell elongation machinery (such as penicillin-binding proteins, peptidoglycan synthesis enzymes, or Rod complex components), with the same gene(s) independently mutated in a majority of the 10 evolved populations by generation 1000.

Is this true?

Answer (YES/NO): YES